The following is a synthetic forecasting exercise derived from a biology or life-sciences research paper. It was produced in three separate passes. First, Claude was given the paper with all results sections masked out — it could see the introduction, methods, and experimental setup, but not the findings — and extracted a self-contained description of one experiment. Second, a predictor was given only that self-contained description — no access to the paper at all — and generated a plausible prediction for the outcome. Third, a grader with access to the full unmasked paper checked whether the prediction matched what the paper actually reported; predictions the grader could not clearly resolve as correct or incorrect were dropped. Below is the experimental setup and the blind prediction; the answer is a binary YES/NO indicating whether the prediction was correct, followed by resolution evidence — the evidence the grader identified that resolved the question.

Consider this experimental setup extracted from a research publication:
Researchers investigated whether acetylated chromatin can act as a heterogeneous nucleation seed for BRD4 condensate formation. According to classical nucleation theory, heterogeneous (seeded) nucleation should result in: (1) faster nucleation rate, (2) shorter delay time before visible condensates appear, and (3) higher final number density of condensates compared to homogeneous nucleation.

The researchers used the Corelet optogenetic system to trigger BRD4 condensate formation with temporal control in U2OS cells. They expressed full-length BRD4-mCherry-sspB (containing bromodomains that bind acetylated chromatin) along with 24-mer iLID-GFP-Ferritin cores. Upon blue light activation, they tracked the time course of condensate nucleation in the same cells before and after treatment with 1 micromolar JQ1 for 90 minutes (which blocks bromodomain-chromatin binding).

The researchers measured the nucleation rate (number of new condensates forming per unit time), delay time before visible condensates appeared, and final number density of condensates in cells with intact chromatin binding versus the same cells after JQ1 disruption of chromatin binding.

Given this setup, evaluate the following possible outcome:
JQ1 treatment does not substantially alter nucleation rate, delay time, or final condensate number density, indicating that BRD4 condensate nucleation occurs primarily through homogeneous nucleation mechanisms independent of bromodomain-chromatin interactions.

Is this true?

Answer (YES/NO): NO